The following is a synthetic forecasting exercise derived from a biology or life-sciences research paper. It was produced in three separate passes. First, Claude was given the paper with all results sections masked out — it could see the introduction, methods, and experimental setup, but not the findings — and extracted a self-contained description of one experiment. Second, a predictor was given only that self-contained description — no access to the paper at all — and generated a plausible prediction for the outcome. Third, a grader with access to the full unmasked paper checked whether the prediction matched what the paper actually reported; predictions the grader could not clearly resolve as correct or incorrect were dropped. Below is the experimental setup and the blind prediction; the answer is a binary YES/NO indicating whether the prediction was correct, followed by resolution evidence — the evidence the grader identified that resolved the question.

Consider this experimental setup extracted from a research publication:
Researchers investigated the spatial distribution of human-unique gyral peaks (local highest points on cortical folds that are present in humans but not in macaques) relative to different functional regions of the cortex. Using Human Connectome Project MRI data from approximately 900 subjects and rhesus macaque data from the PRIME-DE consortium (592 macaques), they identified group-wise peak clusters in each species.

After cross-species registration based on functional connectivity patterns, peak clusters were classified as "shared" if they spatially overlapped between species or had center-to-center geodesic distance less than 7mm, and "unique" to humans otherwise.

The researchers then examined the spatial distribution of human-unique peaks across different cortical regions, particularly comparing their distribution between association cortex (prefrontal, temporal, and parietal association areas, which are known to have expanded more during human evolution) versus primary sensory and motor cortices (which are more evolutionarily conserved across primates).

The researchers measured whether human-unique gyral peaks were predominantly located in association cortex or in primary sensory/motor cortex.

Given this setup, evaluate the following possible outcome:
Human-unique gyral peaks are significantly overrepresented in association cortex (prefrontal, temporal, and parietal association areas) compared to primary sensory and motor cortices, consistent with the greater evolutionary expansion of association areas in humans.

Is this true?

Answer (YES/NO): YES